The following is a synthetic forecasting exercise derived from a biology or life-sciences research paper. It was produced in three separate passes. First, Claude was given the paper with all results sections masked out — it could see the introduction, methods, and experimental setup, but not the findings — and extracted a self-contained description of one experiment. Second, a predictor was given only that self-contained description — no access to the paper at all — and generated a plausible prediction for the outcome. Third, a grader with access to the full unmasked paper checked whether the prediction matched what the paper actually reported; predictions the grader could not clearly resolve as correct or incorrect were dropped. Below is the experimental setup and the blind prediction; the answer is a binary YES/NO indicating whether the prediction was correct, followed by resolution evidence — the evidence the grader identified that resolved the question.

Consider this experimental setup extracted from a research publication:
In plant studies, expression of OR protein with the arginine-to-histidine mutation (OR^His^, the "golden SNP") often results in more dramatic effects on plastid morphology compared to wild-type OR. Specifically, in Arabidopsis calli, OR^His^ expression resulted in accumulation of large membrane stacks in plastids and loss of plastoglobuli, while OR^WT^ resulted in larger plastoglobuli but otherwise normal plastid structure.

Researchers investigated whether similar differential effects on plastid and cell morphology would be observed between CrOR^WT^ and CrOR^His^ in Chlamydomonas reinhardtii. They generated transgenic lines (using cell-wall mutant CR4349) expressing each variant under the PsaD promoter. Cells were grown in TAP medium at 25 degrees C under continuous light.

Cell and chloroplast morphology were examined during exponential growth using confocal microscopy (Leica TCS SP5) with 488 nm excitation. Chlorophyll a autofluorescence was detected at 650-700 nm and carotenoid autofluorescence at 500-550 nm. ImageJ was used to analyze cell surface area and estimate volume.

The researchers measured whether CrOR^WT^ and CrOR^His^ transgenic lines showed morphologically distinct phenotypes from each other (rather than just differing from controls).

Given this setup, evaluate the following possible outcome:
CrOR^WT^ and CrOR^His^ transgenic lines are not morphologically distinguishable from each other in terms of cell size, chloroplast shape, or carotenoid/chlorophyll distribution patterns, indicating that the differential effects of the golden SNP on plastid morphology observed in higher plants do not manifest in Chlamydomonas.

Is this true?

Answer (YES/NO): NO